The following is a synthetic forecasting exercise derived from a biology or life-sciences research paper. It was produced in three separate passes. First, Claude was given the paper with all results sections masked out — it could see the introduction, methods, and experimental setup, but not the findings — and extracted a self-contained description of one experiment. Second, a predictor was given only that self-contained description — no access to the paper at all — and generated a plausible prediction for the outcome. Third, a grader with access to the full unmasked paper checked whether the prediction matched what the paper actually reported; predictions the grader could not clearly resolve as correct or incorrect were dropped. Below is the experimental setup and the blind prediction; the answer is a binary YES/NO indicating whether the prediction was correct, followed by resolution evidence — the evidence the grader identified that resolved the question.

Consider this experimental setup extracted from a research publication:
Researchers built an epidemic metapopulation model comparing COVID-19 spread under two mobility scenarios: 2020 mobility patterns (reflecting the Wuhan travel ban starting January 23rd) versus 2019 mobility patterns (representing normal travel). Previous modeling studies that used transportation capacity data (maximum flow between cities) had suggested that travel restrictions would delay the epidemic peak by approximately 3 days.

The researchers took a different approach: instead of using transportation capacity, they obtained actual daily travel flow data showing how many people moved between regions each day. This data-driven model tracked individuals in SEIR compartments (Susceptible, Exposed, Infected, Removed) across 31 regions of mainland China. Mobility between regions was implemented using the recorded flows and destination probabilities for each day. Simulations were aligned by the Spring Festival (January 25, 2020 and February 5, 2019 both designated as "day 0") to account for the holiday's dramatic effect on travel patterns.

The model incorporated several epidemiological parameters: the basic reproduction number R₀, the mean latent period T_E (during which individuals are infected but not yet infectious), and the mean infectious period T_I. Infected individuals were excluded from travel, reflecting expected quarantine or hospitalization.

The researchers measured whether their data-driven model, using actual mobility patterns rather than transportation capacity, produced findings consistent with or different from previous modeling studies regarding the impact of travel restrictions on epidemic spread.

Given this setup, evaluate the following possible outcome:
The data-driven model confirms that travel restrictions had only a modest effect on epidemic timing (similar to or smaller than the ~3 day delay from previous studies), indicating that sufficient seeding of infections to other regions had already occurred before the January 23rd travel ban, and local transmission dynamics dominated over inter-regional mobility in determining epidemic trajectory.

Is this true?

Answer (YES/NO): YES